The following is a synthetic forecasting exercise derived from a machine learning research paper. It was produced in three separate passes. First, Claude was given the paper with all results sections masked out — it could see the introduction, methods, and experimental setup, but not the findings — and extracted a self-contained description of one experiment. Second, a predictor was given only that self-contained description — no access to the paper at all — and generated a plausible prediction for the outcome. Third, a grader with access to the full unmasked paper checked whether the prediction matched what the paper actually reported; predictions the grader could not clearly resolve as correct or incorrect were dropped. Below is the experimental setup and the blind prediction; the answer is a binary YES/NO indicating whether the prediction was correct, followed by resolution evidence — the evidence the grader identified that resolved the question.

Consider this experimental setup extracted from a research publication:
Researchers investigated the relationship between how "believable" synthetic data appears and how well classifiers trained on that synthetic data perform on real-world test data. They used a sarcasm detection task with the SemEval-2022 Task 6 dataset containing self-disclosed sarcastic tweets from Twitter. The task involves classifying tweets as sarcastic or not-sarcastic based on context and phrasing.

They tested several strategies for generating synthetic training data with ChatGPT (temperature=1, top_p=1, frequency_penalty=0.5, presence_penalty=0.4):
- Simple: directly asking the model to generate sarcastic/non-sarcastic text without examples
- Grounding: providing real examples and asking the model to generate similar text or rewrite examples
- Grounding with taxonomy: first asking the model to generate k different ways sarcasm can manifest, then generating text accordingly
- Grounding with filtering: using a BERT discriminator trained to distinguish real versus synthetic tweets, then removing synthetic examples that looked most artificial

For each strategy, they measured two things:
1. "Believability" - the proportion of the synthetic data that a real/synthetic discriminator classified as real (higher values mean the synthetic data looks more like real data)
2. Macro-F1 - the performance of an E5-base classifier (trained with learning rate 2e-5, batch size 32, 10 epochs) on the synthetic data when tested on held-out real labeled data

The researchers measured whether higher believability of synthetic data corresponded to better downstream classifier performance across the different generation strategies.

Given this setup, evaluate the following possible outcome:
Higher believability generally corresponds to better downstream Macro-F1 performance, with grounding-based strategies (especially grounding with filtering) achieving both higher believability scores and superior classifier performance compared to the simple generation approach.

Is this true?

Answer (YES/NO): NO